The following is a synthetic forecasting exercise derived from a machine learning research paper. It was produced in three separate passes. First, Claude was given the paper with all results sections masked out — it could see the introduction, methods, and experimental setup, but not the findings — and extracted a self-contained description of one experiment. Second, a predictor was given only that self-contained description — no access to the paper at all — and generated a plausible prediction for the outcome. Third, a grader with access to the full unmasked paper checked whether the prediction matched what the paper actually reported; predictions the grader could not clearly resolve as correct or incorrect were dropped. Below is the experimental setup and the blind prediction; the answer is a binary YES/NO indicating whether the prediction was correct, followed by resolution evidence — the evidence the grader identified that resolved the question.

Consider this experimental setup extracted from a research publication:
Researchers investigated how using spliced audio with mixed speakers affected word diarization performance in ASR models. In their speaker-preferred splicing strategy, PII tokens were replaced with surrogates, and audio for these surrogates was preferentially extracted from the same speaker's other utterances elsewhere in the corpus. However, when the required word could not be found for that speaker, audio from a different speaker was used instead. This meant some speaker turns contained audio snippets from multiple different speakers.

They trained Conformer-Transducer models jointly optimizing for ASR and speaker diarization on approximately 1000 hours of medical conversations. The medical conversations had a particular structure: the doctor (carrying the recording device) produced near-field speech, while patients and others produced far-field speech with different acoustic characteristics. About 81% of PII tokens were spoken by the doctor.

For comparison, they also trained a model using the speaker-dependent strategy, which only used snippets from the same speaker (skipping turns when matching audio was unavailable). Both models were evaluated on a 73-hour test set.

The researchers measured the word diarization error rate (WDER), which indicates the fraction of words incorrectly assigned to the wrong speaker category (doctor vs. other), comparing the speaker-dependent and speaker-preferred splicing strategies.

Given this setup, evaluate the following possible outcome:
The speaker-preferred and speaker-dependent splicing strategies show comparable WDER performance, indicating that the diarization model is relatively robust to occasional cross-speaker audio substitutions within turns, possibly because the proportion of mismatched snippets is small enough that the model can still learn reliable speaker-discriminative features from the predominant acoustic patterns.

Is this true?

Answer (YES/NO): NO